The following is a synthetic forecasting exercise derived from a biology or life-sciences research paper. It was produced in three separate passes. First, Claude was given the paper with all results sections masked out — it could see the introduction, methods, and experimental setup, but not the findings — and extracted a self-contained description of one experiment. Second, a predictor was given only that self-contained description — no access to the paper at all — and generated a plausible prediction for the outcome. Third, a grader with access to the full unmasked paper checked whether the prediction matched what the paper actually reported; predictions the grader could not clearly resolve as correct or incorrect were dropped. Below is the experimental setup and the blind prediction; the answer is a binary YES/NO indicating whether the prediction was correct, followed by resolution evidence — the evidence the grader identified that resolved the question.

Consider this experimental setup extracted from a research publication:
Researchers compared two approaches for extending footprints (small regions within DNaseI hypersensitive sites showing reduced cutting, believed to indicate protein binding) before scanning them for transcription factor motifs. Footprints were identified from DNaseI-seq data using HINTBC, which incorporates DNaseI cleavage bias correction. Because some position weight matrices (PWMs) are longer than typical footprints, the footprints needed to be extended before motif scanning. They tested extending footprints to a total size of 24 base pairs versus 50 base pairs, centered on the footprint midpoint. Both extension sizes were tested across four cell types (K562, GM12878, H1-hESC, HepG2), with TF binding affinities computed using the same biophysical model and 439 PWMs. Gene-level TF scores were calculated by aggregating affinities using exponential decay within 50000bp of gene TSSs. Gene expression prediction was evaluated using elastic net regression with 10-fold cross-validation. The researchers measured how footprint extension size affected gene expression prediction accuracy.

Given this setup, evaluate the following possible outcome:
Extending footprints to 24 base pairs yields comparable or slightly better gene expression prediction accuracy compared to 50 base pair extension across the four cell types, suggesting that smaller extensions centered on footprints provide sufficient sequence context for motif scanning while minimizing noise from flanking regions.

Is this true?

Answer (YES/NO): NO